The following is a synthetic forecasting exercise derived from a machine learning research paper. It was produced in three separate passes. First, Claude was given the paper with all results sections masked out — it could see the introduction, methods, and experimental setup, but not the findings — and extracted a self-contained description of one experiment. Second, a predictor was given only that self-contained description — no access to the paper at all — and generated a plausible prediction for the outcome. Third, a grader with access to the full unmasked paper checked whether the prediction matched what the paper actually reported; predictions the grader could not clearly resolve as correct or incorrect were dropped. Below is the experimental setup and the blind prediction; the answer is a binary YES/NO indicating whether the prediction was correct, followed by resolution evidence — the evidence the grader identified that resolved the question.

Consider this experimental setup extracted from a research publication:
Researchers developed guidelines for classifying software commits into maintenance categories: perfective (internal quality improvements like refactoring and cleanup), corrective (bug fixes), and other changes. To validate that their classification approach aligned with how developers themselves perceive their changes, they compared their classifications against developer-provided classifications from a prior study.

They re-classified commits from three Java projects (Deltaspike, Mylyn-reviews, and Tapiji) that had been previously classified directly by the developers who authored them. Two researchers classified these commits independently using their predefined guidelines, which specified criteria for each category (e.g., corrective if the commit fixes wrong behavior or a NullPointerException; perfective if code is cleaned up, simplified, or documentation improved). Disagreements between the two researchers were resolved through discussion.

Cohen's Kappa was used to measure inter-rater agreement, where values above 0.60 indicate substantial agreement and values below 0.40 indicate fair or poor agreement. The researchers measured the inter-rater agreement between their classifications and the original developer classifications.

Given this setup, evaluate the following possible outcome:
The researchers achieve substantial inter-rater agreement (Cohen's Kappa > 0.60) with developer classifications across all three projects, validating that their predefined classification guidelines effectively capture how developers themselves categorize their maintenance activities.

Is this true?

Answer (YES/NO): YES